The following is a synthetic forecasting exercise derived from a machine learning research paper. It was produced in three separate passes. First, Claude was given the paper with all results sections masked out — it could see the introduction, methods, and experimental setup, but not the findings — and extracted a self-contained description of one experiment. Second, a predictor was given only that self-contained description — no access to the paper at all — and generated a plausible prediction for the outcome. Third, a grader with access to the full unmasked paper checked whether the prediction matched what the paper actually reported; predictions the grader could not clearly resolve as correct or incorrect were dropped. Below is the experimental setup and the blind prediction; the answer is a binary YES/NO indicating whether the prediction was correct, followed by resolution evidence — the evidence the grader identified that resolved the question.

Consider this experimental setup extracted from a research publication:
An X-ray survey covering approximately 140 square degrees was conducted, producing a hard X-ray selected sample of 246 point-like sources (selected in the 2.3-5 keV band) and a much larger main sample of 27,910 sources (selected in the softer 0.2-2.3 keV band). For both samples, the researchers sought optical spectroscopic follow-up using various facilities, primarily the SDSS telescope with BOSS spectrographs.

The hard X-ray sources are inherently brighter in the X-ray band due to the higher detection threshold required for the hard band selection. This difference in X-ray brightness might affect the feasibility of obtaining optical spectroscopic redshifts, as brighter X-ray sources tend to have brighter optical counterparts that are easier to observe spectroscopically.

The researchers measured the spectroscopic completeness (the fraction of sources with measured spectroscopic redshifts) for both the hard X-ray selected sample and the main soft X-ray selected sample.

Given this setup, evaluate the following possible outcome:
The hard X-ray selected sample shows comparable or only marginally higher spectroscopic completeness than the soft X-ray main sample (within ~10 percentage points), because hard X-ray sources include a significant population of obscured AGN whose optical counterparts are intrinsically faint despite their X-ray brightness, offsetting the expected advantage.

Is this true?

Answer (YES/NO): NO